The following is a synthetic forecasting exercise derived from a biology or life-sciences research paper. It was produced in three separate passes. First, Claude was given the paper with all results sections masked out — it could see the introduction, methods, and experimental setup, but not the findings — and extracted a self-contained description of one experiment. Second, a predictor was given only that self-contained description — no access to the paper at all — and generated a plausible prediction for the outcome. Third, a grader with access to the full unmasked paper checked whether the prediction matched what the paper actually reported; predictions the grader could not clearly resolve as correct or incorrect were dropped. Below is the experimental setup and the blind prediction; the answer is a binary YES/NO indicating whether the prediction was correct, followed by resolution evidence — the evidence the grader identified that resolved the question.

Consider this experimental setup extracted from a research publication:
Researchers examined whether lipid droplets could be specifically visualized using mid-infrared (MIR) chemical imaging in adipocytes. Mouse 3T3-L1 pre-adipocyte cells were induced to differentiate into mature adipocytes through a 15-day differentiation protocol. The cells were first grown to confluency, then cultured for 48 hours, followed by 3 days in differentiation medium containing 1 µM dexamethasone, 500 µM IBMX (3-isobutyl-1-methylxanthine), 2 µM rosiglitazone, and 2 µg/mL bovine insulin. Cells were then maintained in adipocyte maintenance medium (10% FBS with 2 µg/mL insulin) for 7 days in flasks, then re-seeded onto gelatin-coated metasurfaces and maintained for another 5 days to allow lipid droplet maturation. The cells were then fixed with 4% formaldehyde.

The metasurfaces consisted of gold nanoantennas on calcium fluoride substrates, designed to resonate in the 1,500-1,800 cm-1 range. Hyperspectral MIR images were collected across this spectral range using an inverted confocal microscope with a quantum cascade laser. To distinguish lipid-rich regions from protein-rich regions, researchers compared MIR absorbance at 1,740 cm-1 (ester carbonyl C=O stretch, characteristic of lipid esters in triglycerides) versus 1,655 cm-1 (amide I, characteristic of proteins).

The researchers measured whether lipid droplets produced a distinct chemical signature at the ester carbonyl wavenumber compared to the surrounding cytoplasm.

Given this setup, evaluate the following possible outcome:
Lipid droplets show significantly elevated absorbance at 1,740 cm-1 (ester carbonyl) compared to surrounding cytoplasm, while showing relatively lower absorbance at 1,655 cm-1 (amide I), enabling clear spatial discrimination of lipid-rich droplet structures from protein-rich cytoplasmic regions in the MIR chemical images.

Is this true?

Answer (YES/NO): NO